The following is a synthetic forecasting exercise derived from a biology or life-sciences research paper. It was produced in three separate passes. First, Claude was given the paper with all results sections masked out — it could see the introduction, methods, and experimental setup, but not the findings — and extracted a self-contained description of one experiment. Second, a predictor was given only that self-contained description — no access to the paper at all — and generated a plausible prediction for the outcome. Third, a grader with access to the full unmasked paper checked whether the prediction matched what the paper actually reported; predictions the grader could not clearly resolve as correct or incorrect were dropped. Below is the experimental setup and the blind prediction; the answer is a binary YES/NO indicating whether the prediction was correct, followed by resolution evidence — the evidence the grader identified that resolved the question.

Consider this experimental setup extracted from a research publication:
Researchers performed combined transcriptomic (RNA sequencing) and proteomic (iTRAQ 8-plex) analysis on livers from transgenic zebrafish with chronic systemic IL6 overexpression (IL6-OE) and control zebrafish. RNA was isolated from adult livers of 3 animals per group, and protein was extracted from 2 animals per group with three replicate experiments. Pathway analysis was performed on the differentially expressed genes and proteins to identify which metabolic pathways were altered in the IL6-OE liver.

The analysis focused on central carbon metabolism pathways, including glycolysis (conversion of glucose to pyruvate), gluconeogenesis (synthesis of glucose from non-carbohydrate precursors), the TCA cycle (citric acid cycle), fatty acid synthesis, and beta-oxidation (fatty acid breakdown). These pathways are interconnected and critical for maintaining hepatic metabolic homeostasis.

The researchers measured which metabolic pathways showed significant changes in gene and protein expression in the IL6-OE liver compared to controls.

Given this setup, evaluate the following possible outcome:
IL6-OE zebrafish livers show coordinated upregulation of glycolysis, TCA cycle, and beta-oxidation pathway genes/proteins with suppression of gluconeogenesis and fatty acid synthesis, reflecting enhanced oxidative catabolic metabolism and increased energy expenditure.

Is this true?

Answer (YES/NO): NO